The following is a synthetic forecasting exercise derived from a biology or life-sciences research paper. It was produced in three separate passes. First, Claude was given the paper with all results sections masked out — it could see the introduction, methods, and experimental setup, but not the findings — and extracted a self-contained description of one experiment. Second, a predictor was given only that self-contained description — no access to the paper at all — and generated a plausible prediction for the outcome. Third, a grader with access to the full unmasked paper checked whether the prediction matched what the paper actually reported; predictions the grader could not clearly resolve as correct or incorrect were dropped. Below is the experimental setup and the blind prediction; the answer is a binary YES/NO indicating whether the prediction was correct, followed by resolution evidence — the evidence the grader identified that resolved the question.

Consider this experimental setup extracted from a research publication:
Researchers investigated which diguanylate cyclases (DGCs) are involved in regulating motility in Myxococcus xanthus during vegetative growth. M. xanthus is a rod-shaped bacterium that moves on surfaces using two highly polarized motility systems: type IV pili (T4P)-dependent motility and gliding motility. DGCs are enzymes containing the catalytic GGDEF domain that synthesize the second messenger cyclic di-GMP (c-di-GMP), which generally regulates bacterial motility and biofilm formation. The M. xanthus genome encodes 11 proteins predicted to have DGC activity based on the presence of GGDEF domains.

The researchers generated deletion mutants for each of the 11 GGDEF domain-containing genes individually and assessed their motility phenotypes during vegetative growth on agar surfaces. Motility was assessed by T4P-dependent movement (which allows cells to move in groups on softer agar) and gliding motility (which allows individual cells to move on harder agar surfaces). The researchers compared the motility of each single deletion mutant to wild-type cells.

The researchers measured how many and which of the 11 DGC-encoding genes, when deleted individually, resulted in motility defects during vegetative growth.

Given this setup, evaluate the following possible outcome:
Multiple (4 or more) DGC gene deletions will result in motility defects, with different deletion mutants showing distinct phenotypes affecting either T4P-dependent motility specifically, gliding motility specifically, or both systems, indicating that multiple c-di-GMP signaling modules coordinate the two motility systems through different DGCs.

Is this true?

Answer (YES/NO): NO